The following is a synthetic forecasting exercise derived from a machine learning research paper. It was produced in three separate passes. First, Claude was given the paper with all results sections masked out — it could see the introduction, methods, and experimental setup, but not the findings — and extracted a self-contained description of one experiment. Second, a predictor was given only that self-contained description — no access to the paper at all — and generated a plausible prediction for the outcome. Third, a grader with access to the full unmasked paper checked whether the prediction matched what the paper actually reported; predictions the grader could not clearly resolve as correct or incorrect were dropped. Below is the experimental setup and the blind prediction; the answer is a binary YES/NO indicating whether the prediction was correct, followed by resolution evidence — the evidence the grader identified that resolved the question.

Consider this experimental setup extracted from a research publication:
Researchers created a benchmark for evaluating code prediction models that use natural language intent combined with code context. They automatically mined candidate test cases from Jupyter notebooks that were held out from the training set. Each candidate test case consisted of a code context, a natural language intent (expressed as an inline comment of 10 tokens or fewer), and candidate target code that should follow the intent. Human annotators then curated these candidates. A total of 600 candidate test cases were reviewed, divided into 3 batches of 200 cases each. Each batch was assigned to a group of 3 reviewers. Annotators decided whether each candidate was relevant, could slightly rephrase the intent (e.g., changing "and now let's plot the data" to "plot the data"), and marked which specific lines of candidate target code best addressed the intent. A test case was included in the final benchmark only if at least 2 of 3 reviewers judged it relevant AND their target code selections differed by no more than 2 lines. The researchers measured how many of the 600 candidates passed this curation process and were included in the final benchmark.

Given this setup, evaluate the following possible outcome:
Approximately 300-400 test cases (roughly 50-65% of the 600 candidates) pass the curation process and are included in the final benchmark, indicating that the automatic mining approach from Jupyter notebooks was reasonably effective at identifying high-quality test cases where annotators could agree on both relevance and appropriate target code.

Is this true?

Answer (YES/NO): NO